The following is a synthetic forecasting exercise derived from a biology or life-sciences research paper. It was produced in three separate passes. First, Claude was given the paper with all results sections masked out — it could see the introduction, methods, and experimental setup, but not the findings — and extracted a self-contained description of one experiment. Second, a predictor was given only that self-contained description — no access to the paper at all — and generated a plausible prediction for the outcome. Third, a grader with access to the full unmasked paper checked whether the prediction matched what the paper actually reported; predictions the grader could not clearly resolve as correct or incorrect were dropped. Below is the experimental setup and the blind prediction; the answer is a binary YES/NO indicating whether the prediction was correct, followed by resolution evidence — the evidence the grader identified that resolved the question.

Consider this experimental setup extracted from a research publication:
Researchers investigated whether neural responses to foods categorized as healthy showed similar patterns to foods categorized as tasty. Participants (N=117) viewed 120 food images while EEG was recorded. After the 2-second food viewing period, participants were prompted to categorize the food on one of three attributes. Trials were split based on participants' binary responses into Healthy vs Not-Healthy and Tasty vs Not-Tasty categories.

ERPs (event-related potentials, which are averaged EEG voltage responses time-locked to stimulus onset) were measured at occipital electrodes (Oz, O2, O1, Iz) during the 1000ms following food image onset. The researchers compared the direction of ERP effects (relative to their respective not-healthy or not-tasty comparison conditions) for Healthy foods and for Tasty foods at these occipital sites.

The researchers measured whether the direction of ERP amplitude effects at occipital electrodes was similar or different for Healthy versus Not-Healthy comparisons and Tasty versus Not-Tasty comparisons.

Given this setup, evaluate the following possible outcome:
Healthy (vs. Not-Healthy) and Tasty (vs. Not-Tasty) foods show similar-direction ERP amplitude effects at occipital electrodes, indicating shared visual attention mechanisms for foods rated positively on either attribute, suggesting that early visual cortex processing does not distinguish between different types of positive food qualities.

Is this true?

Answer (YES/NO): YES